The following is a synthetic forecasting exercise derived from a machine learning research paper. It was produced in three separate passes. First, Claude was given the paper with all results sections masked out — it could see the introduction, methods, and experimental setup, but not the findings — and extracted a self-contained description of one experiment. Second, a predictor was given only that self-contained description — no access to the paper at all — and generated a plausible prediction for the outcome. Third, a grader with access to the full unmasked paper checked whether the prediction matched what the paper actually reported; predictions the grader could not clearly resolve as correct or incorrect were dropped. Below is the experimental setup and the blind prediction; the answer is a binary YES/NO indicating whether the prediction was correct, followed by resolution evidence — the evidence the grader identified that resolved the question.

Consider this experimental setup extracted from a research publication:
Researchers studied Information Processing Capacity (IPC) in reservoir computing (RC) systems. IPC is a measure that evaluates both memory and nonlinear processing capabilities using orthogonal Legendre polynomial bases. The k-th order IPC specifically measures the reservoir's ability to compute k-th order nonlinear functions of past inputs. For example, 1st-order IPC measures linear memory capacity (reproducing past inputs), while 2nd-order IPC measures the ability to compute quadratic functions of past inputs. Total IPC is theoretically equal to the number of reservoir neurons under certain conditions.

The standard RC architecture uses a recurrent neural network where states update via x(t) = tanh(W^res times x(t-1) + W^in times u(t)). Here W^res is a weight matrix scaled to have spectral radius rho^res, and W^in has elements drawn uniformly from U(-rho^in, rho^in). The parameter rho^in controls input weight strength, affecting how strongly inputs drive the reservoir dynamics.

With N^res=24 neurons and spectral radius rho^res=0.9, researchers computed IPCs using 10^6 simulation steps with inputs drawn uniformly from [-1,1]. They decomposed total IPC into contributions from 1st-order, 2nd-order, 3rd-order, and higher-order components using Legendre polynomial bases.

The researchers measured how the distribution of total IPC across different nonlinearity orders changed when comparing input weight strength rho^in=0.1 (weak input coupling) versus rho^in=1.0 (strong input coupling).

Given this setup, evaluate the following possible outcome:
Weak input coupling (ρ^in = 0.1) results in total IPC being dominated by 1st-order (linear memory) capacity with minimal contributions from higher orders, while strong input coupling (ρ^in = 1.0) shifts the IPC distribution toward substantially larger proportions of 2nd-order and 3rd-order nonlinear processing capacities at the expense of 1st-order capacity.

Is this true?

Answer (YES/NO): NO